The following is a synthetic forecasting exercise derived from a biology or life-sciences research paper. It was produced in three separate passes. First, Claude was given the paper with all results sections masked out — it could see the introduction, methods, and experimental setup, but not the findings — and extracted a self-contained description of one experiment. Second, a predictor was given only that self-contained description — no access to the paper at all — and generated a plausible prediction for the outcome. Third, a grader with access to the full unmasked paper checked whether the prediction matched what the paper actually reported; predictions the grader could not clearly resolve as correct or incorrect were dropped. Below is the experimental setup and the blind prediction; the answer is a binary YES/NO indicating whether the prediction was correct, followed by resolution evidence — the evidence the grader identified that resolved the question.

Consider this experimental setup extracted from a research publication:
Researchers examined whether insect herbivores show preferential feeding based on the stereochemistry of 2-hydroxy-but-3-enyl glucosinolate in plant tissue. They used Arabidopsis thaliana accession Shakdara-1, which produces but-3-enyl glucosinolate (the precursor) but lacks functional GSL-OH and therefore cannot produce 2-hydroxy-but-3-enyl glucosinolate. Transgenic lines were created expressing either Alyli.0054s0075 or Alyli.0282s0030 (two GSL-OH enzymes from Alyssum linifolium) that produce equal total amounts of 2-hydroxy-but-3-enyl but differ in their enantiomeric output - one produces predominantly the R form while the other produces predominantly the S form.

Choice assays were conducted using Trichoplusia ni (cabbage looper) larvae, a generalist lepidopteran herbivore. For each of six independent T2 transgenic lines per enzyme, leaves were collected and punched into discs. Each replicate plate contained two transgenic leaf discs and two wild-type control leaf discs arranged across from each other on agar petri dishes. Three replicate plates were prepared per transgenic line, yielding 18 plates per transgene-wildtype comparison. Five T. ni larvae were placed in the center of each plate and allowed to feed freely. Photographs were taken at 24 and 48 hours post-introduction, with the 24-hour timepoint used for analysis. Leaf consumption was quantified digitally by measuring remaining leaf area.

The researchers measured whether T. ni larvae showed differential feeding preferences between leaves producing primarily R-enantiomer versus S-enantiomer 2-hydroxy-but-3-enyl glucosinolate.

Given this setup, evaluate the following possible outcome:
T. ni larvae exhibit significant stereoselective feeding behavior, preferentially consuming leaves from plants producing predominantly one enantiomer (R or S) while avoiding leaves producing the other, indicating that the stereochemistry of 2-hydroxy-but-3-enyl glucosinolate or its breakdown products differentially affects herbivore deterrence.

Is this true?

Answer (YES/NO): YES